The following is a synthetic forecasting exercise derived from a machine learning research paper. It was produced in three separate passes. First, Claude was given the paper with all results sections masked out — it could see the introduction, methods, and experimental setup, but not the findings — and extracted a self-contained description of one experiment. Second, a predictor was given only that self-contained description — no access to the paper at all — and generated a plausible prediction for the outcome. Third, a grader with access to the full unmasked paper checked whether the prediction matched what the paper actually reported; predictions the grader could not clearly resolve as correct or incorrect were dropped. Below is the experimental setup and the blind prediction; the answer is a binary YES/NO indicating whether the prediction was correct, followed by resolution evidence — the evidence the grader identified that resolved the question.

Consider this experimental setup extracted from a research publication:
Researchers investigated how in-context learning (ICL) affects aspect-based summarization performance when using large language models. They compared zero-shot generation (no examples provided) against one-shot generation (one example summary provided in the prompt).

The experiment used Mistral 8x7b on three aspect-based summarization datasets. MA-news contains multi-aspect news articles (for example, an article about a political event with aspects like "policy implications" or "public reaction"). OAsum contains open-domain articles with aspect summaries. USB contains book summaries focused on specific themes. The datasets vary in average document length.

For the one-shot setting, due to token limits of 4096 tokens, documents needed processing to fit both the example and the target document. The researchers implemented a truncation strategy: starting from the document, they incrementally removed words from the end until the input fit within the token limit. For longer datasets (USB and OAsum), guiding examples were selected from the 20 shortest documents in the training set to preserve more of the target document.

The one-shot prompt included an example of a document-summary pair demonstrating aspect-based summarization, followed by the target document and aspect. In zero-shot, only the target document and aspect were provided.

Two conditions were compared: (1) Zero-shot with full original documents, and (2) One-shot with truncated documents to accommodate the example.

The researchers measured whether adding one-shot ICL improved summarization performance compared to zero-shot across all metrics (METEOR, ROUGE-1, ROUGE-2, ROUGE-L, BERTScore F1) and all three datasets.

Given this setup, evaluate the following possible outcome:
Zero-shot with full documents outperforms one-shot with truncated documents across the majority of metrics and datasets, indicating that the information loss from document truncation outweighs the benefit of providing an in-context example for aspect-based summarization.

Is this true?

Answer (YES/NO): NO